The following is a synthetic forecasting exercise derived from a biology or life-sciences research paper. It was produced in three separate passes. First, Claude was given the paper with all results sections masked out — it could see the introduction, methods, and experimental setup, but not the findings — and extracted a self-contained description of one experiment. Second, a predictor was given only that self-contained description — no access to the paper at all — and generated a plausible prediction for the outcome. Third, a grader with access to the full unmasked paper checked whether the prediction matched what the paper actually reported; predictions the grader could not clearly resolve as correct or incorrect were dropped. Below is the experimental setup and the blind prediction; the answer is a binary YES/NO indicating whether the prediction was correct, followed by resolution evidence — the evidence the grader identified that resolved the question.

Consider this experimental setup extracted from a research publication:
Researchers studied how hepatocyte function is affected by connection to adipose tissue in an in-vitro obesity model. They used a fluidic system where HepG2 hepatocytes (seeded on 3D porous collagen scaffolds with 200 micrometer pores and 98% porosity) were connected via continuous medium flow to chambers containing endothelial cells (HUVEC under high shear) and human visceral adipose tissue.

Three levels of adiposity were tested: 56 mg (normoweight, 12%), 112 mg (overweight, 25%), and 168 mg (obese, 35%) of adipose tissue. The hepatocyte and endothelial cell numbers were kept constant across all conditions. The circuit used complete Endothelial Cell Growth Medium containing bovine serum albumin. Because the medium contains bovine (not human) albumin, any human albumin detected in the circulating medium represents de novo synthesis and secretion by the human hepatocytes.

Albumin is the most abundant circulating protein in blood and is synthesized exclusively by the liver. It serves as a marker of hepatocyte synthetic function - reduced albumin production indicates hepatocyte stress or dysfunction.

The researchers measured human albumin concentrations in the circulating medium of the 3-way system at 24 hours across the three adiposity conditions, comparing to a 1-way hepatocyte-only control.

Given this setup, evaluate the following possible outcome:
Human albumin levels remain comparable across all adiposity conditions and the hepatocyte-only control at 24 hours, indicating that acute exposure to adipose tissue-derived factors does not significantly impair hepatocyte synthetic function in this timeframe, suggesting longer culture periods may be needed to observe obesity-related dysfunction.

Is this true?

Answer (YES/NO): NO